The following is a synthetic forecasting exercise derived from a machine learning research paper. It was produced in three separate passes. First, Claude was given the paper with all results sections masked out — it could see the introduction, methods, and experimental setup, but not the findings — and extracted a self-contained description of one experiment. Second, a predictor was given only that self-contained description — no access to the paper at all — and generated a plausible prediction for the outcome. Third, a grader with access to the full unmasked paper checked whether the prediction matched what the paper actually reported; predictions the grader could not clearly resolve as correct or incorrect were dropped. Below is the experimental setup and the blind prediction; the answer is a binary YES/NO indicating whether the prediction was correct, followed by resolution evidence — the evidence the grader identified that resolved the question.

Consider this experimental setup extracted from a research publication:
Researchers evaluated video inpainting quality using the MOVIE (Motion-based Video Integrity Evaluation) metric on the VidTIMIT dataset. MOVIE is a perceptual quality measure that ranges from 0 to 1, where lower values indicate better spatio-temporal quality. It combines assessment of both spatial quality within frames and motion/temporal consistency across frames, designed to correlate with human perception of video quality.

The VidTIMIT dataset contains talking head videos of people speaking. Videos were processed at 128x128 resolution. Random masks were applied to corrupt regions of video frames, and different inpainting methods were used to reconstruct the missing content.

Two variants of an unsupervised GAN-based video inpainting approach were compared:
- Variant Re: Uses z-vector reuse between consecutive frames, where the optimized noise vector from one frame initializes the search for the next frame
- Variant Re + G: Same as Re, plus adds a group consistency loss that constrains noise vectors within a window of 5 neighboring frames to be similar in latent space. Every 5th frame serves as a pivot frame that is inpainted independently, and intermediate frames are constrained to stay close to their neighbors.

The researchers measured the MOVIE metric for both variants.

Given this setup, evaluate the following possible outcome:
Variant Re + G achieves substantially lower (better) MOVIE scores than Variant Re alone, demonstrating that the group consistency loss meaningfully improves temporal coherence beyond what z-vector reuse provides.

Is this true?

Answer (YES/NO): NO